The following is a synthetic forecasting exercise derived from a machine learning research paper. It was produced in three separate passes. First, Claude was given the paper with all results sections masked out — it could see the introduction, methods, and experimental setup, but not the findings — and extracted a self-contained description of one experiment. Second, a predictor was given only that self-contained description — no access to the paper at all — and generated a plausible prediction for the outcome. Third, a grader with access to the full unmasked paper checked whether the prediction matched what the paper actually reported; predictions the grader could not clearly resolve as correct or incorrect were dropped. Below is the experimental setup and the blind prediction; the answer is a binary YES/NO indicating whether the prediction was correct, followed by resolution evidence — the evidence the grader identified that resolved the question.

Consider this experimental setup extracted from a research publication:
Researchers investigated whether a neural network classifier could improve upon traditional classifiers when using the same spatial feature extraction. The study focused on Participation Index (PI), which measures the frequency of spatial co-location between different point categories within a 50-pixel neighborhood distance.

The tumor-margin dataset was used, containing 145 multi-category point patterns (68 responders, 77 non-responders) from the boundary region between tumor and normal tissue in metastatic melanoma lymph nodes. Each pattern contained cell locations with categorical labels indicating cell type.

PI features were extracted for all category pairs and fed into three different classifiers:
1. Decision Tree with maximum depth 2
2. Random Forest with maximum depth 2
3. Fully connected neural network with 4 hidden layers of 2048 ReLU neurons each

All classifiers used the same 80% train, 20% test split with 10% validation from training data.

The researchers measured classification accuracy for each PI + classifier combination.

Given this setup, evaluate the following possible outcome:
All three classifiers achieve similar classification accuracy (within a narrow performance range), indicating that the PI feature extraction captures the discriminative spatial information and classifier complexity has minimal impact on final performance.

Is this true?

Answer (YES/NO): NO